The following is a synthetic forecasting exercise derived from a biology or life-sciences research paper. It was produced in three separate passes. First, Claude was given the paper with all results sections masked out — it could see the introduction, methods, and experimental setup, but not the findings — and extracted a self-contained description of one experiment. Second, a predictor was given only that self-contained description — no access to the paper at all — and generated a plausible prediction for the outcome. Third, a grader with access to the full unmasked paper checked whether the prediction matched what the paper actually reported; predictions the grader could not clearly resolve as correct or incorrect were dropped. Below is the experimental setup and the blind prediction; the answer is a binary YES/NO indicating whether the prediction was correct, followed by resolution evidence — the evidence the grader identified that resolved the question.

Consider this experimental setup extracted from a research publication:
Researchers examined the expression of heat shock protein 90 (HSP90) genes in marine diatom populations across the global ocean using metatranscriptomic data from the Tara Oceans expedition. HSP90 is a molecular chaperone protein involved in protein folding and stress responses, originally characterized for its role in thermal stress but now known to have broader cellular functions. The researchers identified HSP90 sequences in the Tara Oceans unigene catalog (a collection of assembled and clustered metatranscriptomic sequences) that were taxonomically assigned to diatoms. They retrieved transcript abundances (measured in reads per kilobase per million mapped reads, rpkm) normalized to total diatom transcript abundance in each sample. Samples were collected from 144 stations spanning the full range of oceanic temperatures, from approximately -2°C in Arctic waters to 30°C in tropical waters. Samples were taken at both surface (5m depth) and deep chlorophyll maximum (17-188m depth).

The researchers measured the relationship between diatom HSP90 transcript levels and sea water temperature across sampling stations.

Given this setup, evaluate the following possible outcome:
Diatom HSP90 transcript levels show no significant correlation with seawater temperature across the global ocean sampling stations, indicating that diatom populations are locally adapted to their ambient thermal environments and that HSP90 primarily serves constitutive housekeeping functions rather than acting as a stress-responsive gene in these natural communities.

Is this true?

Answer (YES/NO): NO